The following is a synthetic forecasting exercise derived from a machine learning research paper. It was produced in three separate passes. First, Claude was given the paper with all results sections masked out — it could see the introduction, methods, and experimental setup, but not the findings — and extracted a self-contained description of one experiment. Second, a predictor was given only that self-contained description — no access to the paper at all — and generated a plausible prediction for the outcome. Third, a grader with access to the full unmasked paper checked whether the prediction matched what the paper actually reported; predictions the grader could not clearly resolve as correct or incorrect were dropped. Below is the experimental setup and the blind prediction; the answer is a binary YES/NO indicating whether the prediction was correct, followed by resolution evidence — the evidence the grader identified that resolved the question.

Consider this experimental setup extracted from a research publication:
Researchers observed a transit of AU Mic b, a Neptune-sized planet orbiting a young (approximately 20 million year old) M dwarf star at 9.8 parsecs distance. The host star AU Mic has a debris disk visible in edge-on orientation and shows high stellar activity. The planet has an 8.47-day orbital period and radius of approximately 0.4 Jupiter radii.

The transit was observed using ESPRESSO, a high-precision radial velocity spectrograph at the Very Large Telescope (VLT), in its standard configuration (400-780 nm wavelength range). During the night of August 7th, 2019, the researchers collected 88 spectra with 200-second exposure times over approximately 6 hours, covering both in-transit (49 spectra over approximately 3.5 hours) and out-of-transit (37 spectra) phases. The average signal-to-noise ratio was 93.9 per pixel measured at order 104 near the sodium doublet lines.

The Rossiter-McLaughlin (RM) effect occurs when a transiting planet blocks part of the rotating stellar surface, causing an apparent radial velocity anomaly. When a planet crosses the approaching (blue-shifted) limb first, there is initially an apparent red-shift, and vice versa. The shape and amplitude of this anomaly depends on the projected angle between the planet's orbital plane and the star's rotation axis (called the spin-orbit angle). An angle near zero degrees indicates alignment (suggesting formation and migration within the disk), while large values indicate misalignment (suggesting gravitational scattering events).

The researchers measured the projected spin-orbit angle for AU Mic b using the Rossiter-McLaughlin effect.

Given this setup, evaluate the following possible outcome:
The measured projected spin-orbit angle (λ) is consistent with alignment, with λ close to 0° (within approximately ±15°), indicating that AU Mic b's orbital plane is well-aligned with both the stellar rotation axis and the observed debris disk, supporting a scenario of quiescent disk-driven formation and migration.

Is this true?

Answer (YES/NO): YES